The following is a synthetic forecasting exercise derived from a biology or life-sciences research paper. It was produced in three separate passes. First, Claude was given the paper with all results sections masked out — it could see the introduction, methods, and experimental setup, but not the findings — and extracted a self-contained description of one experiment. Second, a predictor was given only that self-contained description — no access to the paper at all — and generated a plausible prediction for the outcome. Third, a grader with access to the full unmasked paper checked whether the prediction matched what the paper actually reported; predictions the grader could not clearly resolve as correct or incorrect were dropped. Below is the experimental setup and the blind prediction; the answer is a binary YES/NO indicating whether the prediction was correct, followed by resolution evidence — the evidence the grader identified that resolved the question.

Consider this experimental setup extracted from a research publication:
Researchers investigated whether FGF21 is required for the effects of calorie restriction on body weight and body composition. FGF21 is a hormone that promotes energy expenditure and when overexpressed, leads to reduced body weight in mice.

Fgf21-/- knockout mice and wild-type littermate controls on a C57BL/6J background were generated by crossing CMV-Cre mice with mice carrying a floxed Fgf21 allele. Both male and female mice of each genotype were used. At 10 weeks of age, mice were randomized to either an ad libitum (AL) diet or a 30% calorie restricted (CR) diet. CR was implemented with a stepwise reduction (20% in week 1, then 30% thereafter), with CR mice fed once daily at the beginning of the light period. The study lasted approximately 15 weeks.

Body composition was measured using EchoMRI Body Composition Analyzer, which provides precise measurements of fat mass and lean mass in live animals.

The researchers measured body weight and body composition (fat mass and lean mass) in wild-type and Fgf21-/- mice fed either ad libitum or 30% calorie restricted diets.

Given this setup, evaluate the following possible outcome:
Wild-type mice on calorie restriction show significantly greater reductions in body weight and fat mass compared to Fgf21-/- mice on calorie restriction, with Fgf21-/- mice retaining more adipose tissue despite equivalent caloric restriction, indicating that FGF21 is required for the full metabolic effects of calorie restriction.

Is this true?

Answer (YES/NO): NO